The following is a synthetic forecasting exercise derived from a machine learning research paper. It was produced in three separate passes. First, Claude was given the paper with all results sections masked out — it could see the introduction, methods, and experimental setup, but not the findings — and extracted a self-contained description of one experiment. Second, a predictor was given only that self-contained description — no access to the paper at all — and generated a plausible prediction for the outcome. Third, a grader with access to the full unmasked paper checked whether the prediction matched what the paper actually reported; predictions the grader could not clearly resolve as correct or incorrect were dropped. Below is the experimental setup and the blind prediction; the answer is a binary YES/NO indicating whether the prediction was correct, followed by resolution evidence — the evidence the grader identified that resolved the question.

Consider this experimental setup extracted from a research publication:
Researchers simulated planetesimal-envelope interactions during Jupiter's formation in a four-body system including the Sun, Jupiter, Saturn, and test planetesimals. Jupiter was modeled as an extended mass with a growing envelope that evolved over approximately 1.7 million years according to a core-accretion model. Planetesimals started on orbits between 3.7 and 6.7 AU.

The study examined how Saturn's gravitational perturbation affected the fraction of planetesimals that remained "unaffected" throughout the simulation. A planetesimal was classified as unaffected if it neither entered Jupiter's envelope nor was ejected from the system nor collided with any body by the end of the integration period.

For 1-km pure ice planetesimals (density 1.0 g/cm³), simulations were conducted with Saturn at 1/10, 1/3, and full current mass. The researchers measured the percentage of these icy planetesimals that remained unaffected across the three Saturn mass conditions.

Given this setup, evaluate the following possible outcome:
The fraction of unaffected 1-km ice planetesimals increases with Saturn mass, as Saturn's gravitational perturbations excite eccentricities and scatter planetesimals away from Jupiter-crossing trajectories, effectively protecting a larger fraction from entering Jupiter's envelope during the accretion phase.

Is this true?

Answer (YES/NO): NO